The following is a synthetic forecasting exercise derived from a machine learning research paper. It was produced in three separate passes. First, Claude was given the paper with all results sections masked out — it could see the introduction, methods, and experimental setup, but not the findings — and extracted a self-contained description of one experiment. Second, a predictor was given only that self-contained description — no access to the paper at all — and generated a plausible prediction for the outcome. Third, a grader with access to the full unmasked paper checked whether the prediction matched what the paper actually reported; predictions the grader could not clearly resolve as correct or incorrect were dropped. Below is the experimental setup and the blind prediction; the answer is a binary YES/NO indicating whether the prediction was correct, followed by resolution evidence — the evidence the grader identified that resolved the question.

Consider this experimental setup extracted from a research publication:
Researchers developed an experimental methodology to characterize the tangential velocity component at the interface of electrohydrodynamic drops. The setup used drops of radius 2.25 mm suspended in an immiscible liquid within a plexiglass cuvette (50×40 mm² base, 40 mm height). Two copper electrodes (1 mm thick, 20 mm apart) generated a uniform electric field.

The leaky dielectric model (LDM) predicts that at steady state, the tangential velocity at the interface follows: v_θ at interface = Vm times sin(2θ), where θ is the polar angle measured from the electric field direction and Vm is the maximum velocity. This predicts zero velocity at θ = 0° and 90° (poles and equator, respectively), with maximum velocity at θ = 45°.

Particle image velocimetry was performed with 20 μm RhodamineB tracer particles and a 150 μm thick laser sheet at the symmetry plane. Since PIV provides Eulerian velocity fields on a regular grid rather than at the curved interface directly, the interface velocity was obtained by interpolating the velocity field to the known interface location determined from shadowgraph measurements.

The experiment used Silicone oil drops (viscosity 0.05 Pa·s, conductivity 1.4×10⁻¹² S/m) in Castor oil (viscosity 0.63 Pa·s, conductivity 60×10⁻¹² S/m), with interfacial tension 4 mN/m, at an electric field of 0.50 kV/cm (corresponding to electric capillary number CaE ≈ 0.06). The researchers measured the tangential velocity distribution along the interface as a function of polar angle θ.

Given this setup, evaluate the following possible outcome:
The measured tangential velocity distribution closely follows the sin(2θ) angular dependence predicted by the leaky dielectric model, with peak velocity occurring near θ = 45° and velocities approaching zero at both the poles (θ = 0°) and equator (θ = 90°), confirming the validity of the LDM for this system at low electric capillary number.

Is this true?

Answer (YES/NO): YES